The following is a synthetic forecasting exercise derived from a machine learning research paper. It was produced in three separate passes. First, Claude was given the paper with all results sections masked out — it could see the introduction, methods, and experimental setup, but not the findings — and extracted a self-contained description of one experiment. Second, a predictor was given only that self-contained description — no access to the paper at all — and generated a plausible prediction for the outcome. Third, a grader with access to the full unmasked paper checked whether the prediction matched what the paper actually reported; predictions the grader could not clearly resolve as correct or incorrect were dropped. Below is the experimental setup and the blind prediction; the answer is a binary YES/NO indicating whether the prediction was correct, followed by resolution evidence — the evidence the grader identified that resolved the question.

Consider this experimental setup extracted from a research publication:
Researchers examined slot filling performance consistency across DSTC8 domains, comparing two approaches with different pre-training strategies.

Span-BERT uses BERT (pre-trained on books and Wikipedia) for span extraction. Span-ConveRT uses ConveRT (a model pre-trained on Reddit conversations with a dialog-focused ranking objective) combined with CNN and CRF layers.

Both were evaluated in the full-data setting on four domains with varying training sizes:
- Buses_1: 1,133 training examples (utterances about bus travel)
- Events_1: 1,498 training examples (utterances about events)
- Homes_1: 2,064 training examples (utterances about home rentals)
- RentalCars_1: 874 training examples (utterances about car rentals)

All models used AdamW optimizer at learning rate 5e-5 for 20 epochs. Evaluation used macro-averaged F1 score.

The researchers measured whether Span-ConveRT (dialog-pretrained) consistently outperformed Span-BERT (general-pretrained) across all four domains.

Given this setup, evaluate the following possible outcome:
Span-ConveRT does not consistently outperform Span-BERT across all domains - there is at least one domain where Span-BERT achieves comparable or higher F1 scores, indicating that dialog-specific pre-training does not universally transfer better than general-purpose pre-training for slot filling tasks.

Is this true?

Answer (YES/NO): YES